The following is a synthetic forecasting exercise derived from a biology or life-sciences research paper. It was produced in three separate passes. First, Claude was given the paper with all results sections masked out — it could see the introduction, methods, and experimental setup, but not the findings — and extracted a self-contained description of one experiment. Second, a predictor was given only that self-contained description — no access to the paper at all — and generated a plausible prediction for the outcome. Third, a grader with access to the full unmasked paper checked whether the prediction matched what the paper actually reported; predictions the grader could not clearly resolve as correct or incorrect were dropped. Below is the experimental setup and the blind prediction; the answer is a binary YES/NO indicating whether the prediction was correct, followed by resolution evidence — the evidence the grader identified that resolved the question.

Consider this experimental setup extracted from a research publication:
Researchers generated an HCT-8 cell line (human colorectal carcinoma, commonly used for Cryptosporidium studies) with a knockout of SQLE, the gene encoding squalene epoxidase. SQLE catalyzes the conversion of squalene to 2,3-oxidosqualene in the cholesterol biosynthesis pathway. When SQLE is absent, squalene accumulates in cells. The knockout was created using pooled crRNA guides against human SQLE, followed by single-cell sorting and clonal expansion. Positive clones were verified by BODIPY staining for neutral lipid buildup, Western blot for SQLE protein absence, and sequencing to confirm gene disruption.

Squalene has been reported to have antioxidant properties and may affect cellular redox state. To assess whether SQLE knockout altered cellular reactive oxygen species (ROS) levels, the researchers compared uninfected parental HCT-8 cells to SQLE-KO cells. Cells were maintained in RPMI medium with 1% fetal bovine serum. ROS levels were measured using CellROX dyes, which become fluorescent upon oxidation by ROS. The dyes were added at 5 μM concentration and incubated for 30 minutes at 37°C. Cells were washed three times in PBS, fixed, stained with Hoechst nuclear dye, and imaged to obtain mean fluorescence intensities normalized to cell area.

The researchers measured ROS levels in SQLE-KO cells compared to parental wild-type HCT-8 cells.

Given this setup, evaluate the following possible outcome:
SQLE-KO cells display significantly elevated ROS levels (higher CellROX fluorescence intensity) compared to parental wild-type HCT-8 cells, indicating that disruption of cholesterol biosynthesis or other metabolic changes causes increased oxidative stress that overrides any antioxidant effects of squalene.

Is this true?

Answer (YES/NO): NO